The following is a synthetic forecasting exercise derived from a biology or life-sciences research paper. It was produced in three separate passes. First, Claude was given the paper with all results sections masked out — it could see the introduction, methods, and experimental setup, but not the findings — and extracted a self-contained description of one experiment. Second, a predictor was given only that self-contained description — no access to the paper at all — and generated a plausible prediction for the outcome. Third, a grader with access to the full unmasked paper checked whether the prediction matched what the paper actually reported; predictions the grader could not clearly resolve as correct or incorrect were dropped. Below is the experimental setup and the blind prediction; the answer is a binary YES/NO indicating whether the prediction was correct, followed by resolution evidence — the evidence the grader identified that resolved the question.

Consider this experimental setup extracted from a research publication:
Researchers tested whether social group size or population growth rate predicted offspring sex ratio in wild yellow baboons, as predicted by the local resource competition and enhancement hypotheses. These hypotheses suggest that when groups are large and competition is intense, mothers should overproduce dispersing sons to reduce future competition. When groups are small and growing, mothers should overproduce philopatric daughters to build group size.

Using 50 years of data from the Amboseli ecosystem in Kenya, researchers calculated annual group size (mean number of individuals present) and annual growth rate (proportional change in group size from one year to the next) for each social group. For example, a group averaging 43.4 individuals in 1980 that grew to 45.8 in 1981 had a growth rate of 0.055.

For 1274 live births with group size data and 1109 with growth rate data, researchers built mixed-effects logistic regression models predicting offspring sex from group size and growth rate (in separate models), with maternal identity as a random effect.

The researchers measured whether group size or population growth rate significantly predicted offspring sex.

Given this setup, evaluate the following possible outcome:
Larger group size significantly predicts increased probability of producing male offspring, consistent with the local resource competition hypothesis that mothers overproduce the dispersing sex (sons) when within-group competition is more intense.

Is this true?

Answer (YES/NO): NO